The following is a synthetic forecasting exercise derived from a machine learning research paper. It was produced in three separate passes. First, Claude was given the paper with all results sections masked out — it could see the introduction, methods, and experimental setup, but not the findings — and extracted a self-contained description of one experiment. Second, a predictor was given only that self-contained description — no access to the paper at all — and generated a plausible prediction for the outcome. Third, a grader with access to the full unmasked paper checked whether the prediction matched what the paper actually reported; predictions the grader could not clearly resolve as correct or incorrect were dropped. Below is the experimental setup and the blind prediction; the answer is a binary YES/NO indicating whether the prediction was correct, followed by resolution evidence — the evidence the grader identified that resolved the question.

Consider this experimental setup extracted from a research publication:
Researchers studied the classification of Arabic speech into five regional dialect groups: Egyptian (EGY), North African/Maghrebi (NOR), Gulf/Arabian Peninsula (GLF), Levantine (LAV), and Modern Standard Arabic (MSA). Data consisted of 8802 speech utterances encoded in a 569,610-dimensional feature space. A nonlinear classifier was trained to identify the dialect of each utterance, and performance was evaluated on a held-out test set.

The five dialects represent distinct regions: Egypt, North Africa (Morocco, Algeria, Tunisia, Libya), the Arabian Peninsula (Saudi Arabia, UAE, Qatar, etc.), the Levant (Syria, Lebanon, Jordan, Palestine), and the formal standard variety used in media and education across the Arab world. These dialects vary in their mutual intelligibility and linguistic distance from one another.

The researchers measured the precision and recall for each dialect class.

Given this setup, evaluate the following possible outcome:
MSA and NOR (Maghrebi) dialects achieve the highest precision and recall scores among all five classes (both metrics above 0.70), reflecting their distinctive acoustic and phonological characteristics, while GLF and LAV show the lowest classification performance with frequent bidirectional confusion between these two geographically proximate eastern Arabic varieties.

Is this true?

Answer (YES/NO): NO